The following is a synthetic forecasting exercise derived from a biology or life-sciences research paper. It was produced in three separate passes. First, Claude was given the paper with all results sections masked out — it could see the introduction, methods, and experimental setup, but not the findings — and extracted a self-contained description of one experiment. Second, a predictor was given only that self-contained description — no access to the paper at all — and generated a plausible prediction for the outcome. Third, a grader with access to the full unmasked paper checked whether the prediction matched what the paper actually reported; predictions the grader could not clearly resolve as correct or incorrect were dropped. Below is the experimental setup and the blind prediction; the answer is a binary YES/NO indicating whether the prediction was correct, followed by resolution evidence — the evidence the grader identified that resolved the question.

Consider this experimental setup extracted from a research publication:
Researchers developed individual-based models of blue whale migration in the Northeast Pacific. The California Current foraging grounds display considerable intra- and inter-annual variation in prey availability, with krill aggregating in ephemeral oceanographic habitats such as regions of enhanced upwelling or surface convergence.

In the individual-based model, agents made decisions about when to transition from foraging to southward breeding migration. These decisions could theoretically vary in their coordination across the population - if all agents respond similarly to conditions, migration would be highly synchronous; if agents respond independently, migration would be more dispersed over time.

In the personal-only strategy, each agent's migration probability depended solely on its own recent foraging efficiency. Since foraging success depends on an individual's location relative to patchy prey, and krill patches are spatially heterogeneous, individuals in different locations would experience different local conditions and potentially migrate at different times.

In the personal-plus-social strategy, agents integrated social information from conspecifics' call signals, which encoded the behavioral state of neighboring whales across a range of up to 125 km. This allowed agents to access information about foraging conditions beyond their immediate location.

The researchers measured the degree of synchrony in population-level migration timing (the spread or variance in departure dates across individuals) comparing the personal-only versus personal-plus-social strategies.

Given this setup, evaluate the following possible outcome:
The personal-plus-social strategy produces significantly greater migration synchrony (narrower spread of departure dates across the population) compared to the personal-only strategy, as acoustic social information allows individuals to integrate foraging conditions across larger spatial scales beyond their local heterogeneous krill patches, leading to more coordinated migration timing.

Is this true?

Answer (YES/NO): YES